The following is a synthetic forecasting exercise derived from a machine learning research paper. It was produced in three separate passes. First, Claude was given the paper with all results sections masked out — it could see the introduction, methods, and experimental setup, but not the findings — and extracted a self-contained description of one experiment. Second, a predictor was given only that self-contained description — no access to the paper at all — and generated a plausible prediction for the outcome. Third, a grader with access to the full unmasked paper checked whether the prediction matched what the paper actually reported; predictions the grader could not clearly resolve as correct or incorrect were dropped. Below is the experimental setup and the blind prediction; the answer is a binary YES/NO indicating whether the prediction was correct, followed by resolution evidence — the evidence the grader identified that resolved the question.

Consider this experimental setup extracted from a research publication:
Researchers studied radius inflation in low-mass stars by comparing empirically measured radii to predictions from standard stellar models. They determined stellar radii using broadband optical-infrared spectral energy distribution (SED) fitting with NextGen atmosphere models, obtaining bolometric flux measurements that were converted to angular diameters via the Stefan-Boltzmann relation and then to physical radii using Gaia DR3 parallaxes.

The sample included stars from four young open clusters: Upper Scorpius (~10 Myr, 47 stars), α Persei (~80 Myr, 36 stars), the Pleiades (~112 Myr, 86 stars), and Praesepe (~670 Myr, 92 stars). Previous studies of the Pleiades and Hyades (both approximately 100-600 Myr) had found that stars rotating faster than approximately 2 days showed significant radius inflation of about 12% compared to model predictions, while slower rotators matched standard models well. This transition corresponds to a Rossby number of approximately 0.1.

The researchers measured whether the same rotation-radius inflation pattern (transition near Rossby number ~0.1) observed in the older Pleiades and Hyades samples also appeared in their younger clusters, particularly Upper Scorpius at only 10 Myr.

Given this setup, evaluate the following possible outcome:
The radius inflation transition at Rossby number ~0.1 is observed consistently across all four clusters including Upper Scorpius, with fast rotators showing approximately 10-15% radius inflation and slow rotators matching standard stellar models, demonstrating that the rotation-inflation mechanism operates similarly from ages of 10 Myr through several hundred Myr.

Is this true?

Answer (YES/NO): NO